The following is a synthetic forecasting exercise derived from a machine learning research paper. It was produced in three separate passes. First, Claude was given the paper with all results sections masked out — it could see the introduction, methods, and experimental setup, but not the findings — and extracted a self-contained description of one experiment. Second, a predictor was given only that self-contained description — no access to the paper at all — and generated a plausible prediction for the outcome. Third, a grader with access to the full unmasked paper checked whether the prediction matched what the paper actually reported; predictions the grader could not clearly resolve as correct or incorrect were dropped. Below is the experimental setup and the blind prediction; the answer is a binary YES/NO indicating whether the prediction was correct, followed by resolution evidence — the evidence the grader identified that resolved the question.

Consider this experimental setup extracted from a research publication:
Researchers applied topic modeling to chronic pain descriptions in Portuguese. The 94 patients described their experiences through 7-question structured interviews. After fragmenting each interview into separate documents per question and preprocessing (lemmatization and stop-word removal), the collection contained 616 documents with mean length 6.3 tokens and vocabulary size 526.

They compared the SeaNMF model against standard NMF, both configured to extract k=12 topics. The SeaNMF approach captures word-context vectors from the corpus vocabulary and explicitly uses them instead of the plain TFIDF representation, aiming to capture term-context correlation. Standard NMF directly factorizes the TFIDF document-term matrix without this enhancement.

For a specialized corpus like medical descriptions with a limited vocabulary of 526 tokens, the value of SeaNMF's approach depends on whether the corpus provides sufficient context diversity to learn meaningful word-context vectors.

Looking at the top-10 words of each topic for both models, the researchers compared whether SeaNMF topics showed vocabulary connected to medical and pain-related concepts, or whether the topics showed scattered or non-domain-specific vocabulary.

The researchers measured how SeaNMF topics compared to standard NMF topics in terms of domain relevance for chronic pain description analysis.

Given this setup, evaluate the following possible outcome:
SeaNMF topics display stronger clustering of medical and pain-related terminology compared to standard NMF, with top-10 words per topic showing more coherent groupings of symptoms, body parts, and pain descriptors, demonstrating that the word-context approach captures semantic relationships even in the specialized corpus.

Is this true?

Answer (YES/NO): NO